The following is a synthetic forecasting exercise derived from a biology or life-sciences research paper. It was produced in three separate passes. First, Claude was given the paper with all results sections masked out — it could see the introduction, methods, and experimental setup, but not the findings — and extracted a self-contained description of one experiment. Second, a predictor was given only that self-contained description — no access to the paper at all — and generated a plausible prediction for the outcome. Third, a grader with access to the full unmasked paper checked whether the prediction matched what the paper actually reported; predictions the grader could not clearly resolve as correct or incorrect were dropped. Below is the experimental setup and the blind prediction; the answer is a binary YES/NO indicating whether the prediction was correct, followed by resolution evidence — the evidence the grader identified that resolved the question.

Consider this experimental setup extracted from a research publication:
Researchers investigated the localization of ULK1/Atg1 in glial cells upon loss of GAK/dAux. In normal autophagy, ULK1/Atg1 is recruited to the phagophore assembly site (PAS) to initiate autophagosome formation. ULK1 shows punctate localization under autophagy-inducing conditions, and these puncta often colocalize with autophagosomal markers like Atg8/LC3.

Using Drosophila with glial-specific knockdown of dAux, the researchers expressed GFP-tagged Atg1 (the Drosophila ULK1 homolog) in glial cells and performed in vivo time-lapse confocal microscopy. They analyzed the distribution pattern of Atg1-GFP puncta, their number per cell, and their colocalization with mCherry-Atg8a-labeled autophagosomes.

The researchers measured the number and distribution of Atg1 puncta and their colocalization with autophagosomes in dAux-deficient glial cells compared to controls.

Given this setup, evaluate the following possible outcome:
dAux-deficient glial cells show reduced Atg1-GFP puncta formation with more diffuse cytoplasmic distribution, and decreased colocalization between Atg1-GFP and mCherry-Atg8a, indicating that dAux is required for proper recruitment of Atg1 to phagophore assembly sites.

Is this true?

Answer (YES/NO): NO